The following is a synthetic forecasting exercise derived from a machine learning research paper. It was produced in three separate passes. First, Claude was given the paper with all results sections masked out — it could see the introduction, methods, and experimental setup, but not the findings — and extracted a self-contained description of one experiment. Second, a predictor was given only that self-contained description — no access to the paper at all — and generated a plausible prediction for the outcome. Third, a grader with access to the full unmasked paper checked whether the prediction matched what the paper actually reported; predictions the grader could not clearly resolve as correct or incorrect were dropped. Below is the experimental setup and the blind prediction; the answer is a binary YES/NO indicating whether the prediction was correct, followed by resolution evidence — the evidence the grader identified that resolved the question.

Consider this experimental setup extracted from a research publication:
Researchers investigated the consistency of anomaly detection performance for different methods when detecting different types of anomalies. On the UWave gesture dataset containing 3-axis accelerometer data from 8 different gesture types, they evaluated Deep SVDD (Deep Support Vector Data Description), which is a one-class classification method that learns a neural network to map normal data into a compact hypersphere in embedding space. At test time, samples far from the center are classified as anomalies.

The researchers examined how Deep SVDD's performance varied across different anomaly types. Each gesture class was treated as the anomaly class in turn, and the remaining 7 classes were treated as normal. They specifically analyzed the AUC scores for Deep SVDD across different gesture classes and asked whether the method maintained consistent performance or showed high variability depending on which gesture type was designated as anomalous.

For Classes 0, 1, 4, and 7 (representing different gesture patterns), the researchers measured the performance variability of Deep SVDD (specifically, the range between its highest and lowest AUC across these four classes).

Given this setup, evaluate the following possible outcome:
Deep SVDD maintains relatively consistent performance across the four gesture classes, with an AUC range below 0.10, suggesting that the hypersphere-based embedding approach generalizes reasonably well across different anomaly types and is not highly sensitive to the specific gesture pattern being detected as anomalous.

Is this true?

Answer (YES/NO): NO